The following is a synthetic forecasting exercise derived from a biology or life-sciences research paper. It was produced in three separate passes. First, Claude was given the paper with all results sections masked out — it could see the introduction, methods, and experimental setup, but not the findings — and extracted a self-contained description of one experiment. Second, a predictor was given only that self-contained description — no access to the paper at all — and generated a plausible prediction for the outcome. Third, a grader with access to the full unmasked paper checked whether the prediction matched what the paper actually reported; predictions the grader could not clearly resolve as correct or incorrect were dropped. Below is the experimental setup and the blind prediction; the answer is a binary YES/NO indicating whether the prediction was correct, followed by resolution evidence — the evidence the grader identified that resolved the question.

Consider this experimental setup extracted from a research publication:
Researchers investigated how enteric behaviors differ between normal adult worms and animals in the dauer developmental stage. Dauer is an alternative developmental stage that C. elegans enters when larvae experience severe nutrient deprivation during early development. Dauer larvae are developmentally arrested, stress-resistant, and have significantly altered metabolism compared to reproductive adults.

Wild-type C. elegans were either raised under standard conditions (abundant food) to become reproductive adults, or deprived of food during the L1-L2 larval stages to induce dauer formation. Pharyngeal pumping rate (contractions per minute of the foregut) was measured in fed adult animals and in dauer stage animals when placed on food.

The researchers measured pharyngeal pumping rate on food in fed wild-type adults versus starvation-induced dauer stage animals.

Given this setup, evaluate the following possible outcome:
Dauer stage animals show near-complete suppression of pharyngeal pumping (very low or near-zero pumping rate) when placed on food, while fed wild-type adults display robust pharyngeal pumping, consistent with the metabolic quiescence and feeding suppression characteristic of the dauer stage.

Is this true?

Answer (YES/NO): YES